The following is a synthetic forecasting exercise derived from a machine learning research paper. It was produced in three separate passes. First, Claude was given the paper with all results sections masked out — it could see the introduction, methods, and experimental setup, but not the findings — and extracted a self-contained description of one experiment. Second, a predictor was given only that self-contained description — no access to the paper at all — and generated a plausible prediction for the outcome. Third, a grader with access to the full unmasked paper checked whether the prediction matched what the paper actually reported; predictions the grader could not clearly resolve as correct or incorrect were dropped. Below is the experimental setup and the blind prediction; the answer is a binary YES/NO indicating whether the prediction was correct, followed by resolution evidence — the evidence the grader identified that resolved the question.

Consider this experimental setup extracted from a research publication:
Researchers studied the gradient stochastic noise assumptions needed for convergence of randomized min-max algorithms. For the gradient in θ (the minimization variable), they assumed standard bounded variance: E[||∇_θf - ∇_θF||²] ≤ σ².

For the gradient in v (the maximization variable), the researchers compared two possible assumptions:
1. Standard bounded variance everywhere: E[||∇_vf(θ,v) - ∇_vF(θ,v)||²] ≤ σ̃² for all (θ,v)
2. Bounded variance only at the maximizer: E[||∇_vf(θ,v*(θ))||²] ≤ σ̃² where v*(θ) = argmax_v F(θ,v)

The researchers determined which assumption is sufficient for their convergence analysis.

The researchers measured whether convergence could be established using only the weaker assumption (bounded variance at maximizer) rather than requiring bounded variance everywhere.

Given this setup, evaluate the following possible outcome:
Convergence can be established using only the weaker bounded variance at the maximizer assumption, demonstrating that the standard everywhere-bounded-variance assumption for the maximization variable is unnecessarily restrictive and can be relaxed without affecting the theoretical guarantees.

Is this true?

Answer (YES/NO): YES